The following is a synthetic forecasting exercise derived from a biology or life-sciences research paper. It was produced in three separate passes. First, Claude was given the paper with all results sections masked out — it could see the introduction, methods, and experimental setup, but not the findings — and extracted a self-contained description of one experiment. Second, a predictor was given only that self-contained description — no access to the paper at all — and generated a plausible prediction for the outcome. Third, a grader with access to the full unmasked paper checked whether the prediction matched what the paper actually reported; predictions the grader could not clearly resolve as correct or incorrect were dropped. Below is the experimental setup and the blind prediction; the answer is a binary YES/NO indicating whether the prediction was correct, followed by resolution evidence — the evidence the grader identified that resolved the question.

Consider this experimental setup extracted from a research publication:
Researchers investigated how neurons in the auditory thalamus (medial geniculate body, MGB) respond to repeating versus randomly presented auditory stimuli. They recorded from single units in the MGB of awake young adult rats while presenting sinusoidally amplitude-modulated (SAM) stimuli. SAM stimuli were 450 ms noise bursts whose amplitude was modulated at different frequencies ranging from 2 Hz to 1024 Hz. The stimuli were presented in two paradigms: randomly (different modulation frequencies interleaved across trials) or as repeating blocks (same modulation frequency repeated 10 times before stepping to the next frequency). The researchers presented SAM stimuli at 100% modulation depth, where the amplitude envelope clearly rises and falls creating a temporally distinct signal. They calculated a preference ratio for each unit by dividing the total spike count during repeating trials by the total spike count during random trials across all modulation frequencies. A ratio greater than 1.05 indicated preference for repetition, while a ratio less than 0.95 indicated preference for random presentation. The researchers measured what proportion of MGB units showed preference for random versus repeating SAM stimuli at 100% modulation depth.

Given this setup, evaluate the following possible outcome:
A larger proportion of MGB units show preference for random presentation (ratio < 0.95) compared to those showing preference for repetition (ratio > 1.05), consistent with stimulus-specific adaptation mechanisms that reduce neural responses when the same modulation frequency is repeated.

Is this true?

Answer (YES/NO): YES